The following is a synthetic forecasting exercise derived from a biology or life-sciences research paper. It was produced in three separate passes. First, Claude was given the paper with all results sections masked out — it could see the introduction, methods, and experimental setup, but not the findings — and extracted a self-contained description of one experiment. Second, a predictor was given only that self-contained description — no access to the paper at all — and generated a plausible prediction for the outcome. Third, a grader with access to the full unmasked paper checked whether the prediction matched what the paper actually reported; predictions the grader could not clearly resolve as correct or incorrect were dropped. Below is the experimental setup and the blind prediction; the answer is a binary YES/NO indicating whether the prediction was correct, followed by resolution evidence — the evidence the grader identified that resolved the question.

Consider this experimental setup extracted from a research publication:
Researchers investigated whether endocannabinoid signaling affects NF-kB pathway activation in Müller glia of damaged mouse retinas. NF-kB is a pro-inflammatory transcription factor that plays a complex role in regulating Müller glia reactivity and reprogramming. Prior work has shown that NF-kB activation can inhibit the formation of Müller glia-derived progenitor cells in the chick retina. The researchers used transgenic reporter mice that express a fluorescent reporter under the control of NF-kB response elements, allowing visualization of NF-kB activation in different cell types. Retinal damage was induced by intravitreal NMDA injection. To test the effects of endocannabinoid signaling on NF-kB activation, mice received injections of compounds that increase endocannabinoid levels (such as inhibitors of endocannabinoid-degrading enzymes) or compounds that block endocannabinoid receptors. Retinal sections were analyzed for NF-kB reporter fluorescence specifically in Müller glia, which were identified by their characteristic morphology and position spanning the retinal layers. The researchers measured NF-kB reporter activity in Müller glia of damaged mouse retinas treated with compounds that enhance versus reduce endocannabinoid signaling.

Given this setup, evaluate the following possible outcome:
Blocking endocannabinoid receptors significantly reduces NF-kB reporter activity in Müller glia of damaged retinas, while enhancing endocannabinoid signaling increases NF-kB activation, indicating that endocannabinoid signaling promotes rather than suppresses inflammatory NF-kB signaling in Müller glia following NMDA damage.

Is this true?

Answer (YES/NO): NO